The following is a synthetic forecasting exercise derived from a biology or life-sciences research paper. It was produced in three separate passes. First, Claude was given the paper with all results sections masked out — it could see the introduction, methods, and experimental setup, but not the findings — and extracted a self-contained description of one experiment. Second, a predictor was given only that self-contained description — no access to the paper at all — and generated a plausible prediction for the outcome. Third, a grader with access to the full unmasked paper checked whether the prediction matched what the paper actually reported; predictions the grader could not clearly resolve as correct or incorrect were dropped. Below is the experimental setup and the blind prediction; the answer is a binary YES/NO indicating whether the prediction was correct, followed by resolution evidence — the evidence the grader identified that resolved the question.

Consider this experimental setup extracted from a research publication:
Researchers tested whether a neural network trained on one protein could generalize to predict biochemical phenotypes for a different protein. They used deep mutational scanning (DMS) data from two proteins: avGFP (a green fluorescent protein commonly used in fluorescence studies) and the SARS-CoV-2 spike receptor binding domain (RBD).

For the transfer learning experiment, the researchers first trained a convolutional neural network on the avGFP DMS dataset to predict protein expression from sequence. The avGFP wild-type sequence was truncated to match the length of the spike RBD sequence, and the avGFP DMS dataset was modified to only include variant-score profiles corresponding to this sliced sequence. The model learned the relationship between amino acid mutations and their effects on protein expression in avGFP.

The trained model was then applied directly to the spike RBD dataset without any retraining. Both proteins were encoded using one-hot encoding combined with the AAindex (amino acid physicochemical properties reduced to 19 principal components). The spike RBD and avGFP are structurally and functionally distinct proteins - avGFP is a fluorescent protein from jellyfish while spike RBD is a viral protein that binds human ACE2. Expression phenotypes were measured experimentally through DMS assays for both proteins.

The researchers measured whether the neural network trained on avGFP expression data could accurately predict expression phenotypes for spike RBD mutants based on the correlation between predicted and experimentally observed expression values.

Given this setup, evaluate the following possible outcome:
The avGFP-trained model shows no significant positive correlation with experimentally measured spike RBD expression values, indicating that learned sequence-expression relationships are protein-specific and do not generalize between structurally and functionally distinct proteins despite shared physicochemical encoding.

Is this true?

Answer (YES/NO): YES